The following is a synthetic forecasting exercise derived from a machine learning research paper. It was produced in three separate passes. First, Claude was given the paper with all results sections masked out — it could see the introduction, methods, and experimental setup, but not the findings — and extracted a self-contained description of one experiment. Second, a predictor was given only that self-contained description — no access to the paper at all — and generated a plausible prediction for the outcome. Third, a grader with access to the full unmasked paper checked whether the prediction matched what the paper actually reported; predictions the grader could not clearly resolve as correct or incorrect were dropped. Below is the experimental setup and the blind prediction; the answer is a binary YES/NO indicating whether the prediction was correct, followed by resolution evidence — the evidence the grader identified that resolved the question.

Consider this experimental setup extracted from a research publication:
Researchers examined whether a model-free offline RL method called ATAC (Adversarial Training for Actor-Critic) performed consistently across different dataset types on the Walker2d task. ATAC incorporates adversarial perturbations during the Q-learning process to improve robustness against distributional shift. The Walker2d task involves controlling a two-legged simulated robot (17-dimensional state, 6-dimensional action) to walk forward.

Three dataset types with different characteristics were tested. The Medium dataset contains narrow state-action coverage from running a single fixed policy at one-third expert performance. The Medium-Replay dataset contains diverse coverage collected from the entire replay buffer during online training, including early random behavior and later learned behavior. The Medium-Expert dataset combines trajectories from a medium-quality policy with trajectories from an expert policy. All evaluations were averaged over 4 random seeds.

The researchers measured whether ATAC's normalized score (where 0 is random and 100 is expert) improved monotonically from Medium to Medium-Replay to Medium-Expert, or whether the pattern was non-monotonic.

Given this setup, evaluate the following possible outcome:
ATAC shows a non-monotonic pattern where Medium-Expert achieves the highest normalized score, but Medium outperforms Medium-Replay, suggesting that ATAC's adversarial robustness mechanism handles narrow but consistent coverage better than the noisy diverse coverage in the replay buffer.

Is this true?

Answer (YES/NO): NO